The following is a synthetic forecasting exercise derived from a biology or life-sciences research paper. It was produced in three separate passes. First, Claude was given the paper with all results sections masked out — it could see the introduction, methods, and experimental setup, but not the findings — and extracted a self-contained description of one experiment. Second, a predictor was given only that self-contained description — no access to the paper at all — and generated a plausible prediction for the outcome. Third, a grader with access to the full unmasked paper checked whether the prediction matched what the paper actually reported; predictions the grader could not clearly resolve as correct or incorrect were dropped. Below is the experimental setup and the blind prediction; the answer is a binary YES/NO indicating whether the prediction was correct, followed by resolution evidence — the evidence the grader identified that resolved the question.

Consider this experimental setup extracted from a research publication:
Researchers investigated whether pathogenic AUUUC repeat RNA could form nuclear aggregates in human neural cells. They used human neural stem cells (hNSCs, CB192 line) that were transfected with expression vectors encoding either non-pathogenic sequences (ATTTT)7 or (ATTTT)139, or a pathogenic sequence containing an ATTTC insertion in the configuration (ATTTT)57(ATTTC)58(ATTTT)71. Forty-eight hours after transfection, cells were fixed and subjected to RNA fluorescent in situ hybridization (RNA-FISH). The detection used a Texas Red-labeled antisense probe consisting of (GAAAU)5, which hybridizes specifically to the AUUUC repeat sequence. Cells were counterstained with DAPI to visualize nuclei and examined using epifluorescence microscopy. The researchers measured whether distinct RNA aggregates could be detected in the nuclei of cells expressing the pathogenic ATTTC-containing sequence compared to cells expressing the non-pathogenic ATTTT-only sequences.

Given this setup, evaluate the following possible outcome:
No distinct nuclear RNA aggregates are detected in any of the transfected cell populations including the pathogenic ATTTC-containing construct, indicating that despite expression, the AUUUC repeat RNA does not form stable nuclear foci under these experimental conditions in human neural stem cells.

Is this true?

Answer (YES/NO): NO